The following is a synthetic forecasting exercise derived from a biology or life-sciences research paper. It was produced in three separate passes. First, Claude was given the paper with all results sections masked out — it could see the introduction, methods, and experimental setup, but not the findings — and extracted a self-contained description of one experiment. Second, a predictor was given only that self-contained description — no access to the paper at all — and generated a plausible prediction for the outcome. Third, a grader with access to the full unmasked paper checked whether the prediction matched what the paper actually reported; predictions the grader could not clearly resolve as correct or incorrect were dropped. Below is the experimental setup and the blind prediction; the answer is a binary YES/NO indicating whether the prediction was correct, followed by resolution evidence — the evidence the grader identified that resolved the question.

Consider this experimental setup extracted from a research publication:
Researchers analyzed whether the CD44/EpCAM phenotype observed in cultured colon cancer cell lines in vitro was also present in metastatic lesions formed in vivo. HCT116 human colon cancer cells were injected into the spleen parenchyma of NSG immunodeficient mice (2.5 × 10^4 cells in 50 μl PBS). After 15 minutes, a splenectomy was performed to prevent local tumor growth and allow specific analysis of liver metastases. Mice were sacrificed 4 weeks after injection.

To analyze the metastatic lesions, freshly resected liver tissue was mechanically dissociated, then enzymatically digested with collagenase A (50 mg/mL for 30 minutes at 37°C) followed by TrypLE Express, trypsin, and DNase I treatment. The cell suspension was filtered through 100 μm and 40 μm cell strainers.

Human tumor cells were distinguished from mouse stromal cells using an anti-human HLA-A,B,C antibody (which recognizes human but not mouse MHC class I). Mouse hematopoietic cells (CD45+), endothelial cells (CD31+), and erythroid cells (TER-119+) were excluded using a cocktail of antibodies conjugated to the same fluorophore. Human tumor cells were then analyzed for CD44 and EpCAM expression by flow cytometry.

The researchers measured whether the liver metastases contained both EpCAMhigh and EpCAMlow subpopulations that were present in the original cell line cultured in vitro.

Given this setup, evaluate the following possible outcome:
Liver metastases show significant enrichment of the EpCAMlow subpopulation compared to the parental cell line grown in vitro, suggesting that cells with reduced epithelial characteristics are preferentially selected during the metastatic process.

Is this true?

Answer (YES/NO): NO